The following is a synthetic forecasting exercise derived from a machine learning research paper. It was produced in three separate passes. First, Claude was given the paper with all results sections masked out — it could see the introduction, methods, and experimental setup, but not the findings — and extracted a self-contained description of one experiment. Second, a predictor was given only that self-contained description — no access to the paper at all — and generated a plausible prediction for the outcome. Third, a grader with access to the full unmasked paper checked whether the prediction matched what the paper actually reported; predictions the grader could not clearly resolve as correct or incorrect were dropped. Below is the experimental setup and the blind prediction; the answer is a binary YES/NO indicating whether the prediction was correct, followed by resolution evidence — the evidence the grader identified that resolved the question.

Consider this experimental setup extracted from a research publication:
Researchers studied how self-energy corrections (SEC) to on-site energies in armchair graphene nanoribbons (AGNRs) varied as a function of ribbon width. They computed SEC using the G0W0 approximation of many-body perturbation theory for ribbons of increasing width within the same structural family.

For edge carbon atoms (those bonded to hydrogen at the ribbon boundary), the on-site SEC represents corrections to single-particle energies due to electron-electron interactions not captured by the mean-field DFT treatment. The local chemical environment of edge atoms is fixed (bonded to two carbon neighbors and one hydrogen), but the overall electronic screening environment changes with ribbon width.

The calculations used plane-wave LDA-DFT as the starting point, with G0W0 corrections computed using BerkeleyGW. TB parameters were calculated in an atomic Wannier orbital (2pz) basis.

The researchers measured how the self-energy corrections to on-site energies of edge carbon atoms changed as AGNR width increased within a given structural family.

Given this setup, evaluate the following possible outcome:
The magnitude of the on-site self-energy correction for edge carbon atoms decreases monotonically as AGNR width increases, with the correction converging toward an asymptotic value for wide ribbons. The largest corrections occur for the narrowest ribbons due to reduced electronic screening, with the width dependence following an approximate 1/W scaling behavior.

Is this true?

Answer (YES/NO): NO